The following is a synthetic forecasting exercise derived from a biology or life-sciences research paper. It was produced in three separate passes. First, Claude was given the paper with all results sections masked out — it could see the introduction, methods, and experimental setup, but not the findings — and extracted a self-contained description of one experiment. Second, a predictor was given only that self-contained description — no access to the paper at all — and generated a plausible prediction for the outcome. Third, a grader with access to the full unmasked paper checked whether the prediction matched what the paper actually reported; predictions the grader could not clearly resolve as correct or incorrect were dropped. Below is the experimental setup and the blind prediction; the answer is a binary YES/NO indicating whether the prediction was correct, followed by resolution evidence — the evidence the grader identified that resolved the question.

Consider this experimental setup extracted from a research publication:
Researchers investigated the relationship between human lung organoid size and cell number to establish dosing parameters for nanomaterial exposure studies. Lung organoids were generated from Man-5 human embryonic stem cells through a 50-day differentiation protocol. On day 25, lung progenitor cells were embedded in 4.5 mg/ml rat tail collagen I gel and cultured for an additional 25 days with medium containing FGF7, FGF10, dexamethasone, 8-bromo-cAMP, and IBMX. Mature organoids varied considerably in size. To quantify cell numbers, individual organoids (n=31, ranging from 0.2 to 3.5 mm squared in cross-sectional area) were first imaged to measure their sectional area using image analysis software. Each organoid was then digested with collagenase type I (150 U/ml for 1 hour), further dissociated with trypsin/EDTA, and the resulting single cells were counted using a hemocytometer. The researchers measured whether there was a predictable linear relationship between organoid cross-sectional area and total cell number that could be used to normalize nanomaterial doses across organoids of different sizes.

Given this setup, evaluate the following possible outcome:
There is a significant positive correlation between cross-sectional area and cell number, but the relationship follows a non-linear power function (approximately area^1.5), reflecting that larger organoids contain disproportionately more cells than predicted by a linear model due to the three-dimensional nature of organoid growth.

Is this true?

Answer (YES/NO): NO